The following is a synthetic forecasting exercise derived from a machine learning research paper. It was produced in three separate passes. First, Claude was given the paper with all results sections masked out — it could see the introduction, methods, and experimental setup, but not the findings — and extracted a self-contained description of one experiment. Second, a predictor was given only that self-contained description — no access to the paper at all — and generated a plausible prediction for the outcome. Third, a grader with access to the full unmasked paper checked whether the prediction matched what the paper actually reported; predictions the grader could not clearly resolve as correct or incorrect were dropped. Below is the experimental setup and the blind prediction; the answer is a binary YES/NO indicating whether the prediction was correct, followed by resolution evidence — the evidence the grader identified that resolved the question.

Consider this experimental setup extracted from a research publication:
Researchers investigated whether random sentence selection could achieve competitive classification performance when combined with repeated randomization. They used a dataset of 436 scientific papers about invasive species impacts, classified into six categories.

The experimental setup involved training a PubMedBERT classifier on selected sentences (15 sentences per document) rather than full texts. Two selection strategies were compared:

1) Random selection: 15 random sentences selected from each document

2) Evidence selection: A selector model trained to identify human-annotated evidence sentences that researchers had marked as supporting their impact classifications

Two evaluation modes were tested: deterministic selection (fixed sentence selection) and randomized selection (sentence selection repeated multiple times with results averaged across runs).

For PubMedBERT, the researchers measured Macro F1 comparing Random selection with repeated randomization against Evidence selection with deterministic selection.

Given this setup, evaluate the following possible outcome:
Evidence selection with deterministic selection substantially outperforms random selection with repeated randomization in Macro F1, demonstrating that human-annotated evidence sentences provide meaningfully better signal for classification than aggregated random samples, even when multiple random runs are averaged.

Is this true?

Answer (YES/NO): NO